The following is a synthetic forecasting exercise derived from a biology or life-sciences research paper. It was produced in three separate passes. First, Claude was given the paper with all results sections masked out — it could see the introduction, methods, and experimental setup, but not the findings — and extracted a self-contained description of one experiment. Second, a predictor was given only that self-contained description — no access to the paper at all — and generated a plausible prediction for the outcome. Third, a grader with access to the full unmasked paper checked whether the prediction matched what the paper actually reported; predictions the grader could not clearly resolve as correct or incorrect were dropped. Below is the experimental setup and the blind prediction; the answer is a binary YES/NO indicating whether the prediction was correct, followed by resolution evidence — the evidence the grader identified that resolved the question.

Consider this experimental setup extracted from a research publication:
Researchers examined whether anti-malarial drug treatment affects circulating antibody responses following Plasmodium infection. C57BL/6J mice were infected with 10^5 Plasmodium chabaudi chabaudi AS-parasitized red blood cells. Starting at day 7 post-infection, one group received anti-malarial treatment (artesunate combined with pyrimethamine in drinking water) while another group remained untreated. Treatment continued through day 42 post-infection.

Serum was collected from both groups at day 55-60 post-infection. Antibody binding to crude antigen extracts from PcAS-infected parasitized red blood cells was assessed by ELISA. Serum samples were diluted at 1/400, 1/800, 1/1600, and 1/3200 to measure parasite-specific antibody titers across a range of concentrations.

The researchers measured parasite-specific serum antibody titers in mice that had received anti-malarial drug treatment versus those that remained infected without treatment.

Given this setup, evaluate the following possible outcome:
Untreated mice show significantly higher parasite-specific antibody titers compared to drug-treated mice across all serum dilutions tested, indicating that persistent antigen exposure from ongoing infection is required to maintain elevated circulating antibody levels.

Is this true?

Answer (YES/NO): YES